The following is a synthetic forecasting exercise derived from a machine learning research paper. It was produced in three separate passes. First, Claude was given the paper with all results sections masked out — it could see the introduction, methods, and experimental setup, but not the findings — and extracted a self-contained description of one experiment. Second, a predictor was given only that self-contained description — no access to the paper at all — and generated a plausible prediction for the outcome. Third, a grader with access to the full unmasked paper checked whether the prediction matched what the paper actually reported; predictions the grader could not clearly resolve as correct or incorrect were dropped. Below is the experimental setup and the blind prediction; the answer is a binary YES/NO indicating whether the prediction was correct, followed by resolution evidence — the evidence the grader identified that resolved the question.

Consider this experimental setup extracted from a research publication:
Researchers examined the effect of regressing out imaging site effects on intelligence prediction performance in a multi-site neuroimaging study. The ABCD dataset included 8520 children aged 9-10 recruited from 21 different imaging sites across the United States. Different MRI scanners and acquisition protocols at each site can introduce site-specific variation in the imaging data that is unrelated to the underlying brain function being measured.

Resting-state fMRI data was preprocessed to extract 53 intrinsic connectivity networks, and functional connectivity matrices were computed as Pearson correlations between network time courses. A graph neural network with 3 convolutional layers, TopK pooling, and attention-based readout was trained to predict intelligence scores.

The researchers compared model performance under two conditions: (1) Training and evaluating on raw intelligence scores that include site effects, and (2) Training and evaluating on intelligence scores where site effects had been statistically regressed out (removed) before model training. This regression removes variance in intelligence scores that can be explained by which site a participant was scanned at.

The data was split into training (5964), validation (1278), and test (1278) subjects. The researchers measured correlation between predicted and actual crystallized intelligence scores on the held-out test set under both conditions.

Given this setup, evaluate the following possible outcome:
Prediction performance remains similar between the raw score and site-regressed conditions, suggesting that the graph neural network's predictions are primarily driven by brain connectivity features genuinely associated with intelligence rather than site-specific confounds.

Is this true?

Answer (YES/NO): NO